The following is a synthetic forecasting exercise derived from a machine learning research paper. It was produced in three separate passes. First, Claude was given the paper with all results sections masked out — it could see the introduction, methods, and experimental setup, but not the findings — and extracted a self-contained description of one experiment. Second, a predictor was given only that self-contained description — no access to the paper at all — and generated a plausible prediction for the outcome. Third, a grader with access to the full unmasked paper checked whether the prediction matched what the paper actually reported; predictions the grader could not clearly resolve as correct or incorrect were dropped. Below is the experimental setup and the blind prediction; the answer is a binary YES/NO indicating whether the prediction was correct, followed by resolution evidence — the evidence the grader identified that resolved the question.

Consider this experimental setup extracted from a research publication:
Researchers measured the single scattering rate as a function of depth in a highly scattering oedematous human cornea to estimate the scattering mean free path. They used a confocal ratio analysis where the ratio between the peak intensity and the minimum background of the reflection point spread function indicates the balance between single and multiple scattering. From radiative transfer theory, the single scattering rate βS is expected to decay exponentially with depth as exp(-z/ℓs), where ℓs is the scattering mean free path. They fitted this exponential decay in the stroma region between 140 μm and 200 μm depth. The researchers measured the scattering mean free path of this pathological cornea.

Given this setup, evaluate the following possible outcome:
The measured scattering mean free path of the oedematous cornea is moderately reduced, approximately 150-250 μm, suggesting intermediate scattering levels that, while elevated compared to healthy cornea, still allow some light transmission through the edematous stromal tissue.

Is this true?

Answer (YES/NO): NO